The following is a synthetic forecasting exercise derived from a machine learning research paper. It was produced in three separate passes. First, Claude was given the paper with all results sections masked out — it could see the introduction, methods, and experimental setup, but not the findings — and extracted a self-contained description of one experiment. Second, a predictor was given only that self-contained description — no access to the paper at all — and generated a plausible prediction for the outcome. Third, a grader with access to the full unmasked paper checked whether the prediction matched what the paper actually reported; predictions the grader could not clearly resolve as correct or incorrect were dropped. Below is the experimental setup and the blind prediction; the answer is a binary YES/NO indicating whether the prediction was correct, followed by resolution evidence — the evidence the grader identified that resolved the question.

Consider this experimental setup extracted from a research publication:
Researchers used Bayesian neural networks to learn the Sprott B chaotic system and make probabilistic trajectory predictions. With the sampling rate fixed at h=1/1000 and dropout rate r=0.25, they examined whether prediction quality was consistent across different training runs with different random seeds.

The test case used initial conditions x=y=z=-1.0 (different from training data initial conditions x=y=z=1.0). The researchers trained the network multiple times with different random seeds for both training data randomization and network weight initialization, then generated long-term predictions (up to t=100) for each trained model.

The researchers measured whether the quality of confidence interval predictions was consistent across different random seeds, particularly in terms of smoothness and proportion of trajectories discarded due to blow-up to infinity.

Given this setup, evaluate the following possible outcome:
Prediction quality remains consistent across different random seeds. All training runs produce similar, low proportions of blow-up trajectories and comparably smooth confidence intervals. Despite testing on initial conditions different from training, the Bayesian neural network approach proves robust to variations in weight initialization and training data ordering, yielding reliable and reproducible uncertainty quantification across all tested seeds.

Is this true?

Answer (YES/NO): NO